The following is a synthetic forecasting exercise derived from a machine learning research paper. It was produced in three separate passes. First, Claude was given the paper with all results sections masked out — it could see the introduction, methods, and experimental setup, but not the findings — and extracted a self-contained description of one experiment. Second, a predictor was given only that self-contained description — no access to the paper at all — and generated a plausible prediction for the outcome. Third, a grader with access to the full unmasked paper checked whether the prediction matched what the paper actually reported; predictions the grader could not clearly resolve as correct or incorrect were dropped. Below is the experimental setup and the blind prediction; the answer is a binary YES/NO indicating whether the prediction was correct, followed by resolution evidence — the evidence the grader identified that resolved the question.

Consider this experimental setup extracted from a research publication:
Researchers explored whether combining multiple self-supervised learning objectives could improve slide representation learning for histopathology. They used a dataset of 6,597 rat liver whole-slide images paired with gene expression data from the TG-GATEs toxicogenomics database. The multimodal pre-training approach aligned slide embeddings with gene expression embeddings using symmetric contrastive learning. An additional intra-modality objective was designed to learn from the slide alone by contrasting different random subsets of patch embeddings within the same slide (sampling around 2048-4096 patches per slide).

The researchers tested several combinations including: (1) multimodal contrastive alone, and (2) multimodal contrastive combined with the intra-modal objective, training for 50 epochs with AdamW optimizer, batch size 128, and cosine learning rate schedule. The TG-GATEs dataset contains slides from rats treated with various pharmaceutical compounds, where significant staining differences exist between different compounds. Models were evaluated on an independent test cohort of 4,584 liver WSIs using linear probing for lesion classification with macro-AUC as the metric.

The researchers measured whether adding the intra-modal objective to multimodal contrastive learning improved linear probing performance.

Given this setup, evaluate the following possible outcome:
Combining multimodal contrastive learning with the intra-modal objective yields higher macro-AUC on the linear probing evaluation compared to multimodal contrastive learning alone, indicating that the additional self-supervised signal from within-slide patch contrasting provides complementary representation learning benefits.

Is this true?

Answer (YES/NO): NO